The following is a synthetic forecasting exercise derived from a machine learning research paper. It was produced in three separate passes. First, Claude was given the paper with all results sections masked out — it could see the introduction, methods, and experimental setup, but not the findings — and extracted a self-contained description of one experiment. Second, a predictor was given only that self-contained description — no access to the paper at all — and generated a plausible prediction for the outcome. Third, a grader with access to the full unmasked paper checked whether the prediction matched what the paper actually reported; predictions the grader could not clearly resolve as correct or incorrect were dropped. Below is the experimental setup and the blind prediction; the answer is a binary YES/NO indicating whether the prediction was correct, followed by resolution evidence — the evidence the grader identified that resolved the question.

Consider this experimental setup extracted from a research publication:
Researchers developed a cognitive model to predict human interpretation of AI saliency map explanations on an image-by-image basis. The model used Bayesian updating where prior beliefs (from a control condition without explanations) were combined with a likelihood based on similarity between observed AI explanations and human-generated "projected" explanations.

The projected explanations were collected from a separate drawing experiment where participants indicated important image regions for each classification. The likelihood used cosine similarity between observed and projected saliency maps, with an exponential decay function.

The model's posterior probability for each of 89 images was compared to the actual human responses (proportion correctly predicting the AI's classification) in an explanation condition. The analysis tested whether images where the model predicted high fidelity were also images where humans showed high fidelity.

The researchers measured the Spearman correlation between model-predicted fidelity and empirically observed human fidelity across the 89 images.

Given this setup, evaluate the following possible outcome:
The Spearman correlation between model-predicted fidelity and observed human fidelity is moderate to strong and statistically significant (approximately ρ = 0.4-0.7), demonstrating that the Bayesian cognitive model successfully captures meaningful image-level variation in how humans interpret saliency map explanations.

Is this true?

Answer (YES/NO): NO